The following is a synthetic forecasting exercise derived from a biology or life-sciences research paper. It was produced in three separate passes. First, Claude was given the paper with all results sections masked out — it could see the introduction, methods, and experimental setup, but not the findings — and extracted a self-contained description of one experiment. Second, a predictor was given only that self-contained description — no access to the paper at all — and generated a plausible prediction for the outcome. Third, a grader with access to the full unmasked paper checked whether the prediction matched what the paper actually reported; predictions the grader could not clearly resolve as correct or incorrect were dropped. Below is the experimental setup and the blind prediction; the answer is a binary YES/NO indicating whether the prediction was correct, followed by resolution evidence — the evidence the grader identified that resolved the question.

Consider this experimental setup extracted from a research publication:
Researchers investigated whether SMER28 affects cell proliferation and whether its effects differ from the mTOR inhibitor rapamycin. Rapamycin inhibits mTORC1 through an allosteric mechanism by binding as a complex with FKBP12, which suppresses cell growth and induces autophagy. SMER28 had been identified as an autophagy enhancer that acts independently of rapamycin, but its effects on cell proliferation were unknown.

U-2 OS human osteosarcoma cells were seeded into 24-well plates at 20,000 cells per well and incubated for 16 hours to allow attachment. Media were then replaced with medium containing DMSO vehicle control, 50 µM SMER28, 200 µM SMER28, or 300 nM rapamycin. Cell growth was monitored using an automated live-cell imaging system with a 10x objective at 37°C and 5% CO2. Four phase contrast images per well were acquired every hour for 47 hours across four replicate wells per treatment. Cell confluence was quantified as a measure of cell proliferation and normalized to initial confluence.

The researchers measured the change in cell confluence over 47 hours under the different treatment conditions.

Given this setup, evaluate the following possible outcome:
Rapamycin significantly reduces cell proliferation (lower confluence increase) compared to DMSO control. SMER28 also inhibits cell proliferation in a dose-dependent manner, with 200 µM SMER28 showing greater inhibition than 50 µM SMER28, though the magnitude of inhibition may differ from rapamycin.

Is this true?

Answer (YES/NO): YES